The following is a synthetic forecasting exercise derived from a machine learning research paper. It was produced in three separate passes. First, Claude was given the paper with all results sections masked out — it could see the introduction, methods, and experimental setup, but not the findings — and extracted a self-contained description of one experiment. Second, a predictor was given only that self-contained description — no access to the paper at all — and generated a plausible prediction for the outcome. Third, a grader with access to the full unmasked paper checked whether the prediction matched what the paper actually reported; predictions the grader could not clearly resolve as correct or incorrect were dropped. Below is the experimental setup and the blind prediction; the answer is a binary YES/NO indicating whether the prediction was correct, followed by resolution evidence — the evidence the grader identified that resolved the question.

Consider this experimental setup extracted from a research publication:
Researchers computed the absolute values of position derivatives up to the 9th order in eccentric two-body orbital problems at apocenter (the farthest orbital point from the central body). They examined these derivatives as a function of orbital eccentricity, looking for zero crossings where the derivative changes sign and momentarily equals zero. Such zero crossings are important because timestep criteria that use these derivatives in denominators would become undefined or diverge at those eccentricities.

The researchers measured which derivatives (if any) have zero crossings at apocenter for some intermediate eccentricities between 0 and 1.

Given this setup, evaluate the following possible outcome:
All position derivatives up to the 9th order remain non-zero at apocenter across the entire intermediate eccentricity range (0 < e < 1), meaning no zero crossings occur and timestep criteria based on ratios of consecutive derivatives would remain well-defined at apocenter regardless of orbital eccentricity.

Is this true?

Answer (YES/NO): NO